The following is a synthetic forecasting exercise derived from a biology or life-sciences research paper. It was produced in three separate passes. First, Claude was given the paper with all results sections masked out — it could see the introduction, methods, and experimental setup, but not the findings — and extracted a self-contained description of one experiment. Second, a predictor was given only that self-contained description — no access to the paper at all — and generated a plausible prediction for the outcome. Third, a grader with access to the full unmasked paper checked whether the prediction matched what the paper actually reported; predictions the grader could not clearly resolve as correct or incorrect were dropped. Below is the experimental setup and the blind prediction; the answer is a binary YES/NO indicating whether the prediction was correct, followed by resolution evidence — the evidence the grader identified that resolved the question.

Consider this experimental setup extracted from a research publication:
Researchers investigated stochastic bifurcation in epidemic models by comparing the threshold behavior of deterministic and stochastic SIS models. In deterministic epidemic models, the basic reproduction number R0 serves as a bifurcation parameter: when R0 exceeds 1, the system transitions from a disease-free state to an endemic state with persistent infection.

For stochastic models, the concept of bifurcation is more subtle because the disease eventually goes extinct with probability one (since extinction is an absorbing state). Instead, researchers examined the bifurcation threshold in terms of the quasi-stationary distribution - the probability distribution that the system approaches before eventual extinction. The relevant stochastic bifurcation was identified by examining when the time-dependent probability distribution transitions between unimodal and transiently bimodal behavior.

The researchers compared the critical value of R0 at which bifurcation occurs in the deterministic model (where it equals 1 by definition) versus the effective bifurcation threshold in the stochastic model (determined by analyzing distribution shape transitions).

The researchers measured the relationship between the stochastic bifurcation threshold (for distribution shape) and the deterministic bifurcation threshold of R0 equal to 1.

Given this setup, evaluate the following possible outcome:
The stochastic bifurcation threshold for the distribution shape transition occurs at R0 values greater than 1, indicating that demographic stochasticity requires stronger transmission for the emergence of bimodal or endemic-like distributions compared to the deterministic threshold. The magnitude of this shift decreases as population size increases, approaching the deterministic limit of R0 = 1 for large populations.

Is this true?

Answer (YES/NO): YES